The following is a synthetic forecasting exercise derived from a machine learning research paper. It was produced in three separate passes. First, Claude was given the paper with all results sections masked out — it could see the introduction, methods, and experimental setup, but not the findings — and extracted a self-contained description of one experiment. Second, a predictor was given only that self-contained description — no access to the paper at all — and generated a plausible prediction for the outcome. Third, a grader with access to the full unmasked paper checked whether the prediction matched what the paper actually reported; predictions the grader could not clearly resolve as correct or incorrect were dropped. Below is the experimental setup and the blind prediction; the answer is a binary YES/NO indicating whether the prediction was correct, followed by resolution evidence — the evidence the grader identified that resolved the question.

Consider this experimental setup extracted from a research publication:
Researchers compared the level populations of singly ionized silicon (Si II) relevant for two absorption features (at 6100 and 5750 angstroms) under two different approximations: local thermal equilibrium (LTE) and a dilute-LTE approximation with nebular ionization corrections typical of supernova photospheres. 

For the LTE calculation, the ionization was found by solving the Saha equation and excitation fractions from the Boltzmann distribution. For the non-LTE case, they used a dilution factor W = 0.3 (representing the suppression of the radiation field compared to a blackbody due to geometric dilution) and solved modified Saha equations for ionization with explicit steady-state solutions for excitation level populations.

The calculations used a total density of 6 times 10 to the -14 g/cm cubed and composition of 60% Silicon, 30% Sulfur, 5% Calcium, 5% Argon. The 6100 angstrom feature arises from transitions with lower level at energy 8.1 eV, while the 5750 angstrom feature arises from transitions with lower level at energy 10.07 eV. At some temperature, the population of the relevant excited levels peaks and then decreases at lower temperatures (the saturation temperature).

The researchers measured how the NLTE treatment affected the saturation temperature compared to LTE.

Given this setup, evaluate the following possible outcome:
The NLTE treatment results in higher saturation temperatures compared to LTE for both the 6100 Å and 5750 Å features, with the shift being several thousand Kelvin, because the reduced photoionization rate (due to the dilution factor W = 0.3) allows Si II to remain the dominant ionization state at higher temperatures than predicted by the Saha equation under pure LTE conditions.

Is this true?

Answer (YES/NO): NO